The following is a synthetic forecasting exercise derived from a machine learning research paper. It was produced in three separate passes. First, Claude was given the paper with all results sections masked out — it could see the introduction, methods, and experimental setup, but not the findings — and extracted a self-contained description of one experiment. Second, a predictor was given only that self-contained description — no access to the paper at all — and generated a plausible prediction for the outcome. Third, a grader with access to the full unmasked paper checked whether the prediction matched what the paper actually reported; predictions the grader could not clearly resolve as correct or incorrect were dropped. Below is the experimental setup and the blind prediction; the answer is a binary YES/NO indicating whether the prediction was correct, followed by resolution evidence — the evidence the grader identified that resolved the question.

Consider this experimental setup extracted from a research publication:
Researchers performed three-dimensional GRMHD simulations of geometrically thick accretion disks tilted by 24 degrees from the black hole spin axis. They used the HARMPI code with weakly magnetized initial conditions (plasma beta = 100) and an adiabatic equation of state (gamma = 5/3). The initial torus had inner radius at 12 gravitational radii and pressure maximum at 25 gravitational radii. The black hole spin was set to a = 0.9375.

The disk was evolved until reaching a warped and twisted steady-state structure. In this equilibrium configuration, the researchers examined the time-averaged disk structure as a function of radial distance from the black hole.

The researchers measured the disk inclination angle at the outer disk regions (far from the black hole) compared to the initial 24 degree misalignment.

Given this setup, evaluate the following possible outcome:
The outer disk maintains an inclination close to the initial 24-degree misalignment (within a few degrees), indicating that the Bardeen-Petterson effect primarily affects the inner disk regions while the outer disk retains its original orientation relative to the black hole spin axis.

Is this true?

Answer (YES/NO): NO